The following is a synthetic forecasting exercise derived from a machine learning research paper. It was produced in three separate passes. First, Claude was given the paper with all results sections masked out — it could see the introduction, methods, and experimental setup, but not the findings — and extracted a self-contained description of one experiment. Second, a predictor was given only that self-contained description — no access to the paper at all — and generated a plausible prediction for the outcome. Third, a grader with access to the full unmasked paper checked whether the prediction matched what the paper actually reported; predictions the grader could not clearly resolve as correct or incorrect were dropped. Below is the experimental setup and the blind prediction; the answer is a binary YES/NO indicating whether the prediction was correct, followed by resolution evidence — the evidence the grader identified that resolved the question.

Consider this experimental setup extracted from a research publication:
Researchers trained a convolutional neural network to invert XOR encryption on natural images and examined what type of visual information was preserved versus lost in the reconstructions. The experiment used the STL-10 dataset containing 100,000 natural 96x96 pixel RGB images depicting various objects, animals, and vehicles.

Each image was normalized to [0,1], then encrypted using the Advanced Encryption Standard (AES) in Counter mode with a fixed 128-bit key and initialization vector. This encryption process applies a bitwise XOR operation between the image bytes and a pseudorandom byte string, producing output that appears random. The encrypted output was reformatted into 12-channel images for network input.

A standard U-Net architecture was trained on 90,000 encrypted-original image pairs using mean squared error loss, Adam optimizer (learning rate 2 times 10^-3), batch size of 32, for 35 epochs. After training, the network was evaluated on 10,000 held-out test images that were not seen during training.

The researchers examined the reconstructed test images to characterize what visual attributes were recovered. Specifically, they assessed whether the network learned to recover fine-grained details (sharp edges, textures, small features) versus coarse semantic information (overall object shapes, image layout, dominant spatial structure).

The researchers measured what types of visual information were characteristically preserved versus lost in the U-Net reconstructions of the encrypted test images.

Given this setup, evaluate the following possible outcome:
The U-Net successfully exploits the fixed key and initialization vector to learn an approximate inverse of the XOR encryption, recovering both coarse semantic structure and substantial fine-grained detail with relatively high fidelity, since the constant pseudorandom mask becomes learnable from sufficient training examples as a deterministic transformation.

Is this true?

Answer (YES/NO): NO